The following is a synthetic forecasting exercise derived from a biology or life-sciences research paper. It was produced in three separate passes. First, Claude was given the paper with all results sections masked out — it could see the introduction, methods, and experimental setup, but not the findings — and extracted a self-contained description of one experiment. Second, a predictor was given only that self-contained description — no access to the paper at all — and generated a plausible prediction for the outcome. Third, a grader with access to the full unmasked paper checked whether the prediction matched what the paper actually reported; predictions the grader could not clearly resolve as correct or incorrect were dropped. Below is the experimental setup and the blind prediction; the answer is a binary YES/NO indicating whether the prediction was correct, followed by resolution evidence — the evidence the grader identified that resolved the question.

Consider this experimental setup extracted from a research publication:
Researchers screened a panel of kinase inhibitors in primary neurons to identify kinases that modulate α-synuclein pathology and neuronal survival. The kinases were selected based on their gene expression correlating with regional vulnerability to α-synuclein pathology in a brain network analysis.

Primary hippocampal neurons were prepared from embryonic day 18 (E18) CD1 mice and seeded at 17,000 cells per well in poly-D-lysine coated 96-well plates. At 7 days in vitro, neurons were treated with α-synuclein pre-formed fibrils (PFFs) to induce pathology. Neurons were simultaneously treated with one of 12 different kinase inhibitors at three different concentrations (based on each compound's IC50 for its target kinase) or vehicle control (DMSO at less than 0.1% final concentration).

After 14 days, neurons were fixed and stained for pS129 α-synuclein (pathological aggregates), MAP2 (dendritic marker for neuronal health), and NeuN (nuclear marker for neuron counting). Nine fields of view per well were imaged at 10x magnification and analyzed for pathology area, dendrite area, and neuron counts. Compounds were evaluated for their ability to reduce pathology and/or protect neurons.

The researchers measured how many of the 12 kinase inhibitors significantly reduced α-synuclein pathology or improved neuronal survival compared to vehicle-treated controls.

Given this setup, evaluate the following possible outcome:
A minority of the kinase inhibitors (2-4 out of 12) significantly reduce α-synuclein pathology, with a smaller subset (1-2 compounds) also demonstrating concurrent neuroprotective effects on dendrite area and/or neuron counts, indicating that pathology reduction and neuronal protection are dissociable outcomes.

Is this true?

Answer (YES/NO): NO